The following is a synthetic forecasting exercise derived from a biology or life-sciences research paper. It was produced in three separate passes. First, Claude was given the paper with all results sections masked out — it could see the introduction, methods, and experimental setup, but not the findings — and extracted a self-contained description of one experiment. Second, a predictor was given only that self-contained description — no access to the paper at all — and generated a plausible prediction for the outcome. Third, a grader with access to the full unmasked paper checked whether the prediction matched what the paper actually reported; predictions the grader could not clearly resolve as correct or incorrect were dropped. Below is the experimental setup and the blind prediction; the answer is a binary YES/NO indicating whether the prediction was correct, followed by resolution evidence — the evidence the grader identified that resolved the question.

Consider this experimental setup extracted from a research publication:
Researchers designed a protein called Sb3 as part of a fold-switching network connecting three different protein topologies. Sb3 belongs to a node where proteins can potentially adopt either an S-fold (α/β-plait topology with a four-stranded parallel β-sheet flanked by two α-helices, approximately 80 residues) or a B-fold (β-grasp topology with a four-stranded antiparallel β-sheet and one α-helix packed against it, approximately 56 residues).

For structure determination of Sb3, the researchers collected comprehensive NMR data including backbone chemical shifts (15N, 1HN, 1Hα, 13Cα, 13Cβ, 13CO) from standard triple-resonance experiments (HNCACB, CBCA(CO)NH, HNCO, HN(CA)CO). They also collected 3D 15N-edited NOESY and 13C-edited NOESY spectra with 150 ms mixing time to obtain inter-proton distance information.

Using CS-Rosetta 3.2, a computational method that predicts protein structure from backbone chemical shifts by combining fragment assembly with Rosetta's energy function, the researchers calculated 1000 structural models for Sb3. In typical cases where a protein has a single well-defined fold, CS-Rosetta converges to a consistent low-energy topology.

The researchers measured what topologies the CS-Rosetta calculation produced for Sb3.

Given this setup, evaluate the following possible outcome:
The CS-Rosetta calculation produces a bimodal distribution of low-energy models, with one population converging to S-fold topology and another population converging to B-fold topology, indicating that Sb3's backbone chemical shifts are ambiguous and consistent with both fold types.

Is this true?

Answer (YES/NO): NO